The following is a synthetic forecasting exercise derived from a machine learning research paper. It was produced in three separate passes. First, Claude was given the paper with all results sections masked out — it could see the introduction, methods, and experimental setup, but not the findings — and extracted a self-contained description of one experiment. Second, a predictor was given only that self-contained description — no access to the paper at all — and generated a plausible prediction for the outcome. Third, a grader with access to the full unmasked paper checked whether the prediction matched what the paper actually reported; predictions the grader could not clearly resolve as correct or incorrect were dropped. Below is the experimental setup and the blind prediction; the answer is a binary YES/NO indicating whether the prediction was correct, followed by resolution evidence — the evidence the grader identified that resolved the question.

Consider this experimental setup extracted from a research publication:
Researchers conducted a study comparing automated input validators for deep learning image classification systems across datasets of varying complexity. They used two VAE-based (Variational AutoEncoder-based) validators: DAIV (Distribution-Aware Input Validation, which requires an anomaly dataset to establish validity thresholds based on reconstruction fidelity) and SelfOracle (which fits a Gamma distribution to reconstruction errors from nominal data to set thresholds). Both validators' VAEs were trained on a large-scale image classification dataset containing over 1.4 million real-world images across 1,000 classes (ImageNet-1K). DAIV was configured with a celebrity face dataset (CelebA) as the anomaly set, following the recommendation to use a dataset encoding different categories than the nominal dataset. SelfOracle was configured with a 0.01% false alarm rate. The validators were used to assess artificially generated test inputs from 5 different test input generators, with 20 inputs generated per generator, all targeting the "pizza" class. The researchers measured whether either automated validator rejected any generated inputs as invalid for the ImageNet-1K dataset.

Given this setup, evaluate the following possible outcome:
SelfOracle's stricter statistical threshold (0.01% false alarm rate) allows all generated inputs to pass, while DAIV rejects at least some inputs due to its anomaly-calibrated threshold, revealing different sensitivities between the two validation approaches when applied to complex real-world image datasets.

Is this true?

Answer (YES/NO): NO